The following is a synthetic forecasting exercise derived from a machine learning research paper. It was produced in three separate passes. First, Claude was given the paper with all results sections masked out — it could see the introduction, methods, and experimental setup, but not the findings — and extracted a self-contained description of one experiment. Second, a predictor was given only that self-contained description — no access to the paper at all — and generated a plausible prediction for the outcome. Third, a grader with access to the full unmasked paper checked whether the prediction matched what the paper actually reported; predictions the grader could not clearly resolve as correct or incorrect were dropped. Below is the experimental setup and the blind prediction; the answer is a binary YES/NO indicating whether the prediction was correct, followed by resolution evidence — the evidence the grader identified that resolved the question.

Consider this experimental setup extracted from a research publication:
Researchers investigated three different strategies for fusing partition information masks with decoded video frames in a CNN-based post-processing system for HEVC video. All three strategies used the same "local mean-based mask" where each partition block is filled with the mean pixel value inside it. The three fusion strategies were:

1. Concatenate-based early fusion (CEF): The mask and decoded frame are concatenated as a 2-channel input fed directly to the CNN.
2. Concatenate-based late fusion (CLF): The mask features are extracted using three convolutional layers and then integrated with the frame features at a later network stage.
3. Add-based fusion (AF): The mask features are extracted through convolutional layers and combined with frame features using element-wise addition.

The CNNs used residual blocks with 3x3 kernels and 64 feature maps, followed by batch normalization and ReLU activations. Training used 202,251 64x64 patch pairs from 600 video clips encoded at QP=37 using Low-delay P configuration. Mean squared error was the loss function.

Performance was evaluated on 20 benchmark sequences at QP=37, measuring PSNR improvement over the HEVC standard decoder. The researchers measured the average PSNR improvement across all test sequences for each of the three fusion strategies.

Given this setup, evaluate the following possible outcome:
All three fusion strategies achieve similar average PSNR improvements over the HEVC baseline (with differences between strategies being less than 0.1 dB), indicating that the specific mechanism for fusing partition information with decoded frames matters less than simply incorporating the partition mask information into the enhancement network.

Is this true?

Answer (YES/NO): NO